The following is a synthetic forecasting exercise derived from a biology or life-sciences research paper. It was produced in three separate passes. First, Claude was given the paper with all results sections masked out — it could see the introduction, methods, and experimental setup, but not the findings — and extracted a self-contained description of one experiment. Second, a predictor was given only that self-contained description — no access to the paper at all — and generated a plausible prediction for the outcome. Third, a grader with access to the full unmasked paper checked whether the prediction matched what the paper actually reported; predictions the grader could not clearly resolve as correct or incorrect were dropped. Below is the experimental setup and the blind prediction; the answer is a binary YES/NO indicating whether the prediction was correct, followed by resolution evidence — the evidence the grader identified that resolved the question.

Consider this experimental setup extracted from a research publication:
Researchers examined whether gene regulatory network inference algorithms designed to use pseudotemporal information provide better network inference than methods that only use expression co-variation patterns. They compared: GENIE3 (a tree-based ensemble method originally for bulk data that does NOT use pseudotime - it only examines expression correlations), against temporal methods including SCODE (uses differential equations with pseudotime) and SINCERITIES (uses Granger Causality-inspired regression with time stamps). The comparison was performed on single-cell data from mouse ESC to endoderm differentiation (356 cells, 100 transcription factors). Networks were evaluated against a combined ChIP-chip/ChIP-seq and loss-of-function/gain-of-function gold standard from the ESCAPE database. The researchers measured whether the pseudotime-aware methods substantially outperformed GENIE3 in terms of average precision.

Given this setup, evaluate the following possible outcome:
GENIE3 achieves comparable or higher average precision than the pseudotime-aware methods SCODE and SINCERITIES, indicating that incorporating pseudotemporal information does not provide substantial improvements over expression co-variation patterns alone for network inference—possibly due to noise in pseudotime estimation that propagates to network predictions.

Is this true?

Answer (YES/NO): NO